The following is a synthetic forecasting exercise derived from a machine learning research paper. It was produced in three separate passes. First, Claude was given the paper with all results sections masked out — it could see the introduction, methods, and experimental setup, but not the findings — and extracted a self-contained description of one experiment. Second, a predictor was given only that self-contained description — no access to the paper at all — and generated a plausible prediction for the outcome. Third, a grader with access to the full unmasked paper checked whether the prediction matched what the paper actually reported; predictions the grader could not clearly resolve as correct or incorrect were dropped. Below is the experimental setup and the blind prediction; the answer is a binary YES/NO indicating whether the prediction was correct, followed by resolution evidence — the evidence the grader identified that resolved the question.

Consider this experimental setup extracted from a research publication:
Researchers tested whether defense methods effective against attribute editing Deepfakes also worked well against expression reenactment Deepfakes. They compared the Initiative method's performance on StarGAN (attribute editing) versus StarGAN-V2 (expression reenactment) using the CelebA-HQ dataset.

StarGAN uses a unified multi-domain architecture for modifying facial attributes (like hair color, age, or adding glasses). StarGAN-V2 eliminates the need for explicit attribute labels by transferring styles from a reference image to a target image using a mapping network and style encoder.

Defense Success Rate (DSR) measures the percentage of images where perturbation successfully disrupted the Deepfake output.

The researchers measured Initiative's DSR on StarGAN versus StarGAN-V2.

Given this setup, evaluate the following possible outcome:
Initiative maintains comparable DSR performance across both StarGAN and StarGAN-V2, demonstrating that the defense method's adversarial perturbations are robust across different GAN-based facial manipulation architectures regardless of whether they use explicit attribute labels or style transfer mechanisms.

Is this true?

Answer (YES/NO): NO